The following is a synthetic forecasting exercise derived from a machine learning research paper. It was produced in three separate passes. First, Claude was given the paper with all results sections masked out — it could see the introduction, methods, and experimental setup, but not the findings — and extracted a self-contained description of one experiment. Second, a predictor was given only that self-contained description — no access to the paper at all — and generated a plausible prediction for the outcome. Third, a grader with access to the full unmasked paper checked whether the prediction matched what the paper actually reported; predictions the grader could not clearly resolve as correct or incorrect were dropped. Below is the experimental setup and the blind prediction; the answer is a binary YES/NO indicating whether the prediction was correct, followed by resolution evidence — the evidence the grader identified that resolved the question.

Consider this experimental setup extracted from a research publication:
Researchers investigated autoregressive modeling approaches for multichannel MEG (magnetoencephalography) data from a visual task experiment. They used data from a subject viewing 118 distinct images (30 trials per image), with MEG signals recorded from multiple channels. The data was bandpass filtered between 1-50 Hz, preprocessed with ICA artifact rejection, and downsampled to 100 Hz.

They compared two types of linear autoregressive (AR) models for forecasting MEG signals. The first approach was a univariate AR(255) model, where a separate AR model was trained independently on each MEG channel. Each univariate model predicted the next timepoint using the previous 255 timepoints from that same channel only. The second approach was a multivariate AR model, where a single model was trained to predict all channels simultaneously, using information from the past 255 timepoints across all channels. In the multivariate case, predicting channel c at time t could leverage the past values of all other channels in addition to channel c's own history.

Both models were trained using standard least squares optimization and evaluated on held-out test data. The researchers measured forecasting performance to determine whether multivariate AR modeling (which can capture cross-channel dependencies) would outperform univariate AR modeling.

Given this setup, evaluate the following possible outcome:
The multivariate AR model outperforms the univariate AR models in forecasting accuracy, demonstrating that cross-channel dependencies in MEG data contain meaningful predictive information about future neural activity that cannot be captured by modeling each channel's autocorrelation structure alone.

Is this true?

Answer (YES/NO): NO